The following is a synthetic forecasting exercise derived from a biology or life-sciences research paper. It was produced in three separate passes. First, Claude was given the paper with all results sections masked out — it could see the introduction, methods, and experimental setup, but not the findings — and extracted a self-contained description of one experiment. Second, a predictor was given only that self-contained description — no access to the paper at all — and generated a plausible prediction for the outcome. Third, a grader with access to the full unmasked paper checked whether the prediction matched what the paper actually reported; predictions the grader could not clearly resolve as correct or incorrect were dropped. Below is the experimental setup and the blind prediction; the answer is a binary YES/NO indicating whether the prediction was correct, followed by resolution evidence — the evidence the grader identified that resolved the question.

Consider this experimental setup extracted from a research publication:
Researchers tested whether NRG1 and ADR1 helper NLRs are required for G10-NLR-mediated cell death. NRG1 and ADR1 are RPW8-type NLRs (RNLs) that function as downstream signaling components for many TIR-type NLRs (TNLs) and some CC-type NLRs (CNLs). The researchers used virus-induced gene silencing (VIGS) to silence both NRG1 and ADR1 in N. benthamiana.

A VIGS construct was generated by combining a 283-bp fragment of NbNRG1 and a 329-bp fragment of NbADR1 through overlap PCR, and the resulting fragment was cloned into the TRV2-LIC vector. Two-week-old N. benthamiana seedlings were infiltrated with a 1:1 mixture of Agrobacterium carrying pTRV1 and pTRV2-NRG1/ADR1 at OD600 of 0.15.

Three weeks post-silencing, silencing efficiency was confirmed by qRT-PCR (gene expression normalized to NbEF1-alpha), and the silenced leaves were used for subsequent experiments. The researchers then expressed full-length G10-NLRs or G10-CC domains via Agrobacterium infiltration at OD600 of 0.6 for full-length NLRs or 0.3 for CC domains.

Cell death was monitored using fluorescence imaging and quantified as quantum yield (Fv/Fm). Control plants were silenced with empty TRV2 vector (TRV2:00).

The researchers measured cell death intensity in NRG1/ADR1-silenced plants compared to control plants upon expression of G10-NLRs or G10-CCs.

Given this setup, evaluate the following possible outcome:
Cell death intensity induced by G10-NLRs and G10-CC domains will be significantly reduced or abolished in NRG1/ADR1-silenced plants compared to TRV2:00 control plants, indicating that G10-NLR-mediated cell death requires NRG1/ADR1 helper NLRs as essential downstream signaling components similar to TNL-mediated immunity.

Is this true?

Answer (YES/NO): NO